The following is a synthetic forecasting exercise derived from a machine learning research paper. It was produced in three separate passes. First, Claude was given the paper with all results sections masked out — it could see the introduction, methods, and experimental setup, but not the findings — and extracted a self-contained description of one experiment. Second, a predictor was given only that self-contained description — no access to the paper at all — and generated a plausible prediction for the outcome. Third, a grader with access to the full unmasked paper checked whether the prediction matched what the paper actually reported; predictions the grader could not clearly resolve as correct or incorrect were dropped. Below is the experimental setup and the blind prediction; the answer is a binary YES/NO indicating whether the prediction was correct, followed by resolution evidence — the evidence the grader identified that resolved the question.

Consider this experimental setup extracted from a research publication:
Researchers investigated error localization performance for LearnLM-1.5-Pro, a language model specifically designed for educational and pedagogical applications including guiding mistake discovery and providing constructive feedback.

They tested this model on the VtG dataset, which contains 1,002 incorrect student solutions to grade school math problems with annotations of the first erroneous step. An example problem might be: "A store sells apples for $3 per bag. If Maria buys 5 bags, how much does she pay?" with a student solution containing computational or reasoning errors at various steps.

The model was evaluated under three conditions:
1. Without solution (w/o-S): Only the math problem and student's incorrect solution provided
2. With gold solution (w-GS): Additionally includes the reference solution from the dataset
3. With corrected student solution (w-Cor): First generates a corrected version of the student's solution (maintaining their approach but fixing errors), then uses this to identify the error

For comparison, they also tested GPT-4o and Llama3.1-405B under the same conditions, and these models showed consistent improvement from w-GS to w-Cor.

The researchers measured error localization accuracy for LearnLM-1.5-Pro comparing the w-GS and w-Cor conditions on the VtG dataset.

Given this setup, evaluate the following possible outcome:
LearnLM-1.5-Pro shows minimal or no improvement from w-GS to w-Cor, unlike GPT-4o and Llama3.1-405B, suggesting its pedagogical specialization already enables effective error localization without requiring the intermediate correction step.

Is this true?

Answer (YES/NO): YES